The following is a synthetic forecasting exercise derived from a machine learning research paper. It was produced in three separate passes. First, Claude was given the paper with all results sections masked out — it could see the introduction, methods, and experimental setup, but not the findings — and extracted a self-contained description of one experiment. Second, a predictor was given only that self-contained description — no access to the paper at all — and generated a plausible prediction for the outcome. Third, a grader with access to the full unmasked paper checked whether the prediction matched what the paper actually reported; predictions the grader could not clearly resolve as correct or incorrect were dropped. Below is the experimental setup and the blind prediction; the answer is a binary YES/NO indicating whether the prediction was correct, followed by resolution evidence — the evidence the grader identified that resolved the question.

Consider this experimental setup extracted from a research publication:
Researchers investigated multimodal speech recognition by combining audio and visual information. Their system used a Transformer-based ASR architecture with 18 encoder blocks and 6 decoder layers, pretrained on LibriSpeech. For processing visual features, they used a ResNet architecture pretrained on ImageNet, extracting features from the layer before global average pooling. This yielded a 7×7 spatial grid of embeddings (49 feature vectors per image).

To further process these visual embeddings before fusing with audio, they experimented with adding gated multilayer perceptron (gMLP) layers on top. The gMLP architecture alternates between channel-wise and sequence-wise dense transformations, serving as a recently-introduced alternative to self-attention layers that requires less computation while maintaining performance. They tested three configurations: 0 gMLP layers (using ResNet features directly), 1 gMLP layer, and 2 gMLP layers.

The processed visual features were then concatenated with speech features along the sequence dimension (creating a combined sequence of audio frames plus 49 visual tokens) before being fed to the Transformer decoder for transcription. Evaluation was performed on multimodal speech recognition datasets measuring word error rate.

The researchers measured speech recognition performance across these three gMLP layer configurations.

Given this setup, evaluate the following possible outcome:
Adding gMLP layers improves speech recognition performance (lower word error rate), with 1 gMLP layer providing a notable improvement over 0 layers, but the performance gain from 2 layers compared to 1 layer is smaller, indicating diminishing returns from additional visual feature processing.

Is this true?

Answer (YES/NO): NO